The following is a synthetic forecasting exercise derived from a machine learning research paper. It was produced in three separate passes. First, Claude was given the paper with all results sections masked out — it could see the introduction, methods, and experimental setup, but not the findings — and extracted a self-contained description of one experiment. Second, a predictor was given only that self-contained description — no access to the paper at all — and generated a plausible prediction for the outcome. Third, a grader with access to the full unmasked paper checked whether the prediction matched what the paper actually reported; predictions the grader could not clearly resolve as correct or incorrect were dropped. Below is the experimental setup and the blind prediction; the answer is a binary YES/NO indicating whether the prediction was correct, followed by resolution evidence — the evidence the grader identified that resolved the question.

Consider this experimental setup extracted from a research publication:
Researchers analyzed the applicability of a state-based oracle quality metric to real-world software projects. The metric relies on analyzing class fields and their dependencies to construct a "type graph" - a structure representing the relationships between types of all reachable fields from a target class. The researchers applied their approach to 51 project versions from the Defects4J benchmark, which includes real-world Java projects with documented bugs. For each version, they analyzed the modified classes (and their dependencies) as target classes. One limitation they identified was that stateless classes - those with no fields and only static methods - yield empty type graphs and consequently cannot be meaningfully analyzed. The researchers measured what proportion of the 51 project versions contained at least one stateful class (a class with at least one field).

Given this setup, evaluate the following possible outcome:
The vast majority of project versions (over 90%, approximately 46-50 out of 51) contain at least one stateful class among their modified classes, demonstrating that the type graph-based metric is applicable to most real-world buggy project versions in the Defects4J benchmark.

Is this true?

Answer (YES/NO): NO